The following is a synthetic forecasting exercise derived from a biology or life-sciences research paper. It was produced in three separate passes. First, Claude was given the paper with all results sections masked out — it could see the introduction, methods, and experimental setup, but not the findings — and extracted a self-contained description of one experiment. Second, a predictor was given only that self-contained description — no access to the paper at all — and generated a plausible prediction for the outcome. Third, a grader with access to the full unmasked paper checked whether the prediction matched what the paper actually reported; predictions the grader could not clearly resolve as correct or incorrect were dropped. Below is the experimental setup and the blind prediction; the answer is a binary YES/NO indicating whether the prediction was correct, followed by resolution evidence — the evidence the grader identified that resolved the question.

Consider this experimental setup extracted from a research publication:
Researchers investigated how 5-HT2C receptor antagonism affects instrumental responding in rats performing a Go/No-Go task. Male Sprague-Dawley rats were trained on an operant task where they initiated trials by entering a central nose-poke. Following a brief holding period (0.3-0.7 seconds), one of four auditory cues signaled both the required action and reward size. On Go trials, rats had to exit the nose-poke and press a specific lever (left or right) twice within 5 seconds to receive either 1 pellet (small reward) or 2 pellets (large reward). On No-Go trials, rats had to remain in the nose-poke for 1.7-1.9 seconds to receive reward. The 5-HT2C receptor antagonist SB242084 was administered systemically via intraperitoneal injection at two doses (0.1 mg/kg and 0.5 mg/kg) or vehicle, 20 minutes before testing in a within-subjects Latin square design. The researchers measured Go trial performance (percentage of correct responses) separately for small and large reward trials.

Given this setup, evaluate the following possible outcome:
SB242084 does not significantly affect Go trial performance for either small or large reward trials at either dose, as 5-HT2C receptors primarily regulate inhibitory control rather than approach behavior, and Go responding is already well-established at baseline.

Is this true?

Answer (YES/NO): NO